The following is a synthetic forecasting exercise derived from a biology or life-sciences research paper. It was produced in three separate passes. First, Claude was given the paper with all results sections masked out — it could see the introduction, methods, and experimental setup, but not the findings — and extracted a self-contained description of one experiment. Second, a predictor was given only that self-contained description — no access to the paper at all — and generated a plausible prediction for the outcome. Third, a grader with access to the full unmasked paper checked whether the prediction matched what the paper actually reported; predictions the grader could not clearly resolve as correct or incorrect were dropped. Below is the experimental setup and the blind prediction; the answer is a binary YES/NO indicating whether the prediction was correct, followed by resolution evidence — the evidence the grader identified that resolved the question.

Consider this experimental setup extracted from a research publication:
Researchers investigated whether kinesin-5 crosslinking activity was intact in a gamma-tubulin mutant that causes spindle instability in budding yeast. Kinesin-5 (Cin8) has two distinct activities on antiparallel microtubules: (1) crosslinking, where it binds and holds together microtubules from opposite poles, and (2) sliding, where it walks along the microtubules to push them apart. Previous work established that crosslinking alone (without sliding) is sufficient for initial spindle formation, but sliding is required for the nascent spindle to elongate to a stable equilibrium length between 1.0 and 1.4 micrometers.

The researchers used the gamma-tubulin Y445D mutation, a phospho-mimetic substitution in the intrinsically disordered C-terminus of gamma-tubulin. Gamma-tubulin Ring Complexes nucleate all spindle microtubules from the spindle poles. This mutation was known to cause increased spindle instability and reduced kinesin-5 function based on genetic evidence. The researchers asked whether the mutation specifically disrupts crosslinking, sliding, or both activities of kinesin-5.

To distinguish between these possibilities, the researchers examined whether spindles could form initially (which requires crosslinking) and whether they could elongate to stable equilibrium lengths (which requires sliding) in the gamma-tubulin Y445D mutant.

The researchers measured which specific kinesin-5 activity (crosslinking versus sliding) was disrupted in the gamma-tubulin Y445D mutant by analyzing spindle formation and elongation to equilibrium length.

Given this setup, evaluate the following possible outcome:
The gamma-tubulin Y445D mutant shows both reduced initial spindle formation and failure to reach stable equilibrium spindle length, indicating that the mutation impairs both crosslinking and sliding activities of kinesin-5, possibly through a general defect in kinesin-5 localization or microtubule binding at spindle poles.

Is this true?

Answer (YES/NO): NO